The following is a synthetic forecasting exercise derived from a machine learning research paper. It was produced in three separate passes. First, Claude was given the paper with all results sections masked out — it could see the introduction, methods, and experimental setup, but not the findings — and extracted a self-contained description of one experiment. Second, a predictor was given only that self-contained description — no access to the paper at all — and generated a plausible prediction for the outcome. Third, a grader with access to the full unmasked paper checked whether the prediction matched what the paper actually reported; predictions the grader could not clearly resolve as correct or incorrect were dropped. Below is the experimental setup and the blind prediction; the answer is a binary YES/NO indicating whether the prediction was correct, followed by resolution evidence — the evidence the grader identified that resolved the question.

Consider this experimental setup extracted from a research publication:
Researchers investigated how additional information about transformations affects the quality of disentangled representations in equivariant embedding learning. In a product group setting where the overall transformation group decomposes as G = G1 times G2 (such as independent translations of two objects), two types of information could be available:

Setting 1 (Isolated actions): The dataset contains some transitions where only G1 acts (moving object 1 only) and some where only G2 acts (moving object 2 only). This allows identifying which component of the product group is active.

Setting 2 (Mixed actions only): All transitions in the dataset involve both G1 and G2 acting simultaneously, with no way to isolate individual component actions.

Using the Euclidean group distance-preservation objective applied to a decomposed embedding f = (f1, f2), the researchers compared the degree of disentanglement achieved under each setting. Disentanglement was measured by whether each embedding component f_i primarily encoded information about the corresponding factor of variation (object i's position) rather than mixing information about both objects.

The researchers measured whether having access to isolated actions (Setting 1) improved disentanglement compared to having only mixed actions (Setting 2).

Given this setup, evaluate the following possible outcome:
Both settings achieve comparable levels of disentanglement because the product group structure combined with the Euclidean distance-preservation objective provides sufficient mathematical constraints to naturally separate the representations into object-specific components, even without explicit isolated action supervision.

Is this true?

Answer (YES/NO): NO